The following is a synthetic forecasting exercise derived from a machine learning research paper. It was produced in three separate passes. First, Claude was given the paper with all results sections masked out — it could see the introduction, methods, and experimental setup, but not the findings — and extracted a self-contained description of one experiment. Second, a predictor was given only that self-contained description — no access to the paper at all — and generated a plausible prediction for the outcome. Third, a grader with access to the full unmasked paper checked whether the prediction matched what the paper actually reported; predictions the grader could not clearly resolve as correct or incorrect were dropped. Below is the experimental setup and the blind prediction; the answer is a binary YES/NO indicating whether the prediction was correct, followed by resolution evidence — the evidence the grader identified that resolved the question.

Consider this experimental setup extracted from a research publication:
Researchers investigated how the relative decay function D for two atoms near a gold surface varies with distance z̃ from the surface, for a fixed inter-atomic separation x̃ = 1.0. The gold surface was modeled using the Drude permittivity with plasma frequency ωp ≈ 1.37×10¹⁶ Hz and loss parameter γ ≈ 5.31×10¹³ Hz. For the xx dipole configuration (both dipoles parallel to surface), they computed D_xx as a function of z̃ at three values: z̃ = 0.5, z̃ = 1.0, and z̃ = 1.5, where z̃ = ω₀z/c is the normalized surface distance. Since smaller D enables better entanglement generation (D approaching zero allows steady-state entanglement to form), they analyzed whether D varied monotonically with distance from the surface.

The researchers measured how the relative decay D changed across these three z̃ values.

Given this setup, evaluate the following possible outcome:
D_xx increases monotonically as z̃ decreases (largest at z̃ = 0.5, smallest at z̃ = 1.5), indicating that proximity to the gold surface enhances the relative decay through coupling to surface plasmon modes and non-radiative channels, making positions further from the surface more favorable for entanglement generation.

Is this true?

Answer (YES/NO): NO